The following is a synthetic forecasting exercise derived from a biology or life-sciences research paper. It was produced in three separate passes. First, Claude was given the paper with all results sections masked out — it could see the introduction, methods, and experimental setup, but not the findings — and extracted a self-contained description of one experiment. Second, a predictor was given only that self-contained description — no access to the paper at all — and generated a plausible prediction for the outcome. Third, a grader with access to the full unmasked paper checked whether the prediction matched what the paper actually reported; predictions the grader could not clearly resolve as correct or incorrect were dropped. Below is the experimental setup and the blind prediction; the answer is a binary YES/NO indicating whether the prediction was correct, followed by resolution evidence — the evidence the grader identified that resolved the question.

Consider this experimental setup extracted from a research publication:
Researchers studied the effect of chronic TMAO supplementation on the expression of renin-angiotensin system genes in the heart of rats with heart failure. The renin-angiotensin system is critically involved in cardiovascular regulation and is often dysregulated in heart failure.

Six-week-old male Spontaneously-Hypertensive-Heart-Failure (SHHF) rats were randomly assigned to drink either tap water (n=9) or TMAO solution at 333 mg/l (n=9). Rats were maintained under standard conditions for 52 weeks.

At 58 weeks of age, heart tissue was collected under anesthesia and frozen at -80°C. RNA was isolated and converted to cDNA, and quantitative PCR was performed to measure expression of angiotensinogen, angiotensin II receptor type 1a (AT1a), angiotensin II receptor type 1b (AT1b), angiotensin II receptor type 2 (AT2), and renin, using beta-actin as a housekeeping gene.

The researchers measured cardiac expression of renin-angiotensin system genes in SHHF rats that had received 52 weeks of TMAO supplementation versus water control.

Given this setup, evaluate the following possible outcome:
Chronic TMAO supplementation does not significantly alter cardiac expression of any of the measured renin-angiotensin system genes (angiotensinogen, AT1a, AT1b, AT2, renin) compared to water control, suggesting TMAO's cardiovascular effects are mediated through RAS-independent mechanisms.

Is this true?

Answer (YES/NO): NO